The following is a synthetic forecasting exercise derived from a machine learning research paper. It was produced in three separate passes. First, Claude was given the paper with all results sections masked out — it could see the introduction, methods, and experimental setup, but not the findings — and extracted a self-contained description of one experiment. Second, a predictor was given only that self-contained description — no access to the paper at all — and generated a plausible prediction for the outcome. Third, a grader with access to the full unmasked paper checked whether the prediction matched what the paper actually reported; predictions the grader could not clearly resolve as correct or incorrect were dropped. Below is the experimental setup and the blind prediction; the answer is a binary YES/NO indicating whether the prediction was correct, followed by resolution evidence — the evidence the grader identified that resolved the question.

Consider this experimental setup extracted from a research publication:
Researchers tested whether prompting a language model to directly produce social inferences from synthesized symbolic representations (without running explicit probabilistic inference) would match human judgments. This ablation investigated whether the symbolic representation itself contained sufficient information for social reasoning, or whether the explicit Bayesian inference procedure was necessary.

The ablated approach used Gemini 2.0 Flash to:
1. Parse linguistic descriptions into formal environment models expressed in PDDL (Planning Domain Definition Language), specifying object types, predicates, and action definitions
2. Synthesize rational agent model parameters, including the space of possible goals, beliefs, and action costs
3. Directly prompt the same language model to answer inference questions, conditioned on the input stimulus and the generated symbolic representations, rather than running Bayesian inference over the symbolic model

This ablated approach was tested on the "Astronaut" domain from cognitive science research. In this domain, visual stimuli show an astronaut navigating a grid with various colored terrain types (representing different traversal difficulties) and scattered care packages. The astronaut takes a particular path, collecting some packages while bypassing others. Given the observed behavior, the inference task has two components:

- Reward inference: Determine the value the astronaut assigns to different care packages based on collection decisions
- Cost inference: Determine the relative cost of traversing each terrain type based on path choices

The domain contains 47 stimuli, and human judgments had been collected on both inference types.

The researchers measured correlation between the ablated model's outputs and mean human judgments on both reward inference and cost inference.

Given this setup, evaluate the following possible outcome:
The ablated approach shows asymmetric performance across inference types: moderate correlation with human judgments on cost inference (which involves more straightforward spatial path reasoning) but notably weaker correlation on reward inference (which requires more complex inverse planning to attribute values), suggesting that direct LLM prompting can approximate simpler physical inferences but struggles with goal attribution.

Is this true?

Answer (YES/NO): NO